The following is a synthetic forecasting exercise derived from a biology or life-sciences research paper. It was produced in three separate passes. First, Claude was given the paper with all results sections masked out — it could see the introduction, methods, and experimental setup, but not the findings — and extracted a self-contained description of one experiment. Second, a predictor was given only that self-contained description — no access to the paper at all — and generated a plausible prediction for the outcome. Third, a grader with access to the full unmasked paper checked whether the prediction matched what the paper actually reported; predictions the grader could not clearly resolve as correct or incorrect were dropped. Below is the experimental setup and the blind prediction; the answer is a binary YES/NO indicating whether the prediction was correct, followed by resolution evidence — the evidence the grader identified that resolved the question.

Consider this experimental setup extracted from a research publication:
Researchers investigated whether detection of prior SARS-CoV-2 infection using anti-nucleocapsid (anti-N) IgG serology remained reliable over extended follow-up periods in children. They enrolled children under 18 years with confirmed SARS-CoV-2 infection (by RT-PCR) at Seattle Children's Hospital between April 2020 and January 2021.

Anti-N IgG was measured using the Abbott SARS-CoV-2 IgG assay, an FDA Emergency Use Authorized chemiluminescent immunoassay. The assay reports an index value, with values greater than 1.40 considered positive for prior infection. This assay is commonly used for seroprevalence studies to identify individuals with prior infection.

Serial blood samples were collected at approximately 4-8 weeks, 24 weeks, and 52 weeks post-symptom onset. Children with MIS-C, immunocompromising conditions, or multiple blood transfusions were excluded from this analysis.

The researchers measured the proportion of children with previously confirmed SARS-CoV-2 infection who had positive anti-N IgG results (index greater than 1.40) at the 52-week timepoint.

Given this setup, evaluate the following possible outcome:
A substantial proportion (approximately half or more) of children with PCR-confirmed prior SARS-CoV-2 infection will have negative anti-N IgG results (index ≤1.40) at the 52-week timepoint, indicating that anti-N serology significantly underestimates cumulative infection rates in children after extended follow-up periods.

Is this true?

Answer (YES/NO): YES